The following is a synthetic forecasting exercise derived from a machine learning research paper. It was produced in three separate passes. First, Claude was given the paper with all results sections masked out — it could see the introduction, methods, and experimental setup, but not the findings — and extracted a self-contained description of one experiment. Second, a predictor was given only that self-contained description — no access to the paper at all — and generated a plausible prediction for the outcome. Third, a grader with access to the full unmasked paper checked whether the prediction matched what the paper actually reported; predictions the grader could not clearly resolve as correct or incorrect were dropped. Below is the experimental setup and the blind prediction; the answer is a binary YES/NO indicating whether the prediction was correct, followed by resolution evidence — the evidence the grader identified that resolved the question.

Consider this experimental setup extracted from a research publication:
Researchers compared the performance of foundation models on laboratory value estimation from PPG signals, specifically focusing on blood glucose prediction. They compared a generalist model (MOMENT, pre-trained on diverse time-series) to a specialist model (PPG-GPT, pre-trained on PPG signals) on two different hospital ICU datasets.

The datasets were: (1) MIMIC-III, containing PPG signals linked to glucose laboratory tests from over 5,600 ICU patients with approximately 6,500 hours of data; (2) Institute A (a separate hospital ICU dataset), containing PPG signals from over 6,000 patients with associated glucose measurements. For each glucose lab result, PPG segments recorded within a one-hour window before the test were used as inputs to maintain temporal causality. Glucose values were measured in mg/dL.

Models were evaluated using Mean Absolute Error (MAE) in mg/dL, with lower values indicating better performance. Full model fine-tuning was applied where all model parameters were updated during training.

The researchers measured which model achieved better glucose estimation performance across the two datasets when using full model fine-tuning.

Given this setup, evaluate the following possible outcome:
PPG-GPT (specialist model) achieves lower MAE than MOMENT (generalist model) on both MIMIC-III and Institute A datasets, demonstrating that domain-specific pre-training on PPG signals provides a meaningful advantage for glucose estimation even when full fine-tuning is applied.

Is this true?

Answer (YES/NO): NO